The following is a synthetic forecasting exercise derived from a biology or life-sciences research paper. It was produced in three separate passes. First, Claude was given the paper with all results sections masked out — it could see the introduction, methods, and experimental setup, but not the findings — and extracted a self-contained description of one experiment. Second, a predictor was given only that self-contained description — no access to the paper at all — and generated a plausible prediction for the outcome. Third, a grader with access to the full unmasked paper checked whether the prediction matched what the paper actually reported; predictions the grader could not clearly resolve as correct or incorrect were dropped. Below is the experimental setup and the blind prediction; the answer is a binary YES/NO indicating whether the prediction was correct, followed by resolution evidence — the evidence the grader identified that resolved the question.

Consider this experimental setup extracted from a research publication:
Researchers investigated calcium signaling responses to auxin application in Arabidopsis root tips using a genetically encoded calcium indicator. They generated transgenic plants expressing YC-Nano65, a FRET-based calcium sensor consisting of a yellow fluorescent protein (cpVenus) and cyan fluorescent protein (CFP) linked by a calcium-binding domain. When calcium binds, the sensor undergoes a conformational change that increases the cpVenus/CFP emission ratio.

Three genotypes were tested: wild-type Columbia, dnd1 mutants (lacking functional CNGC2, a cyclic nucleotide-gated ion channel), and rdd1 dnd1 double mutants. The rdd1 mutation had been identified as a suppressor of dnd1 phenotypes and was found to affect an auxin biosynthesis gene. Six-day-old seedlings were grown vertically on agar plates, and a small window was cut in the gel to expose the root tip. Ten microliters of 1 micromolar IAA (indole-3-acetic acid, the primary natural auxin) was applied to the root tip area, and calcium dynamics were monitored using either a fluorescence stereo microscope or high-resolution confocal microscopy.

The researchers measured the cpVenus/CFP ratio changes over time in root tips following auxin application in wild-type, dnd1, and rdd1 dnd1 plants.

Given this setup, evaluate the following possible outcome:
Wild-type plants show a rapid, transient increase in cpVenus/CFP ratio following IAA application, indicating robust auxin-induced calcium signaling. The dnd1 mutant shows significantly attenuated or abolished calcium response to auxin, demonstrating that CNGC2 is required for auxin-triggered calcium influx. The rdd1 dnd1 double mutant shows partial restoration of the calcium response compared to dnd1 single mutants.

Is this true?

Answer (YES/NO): YES